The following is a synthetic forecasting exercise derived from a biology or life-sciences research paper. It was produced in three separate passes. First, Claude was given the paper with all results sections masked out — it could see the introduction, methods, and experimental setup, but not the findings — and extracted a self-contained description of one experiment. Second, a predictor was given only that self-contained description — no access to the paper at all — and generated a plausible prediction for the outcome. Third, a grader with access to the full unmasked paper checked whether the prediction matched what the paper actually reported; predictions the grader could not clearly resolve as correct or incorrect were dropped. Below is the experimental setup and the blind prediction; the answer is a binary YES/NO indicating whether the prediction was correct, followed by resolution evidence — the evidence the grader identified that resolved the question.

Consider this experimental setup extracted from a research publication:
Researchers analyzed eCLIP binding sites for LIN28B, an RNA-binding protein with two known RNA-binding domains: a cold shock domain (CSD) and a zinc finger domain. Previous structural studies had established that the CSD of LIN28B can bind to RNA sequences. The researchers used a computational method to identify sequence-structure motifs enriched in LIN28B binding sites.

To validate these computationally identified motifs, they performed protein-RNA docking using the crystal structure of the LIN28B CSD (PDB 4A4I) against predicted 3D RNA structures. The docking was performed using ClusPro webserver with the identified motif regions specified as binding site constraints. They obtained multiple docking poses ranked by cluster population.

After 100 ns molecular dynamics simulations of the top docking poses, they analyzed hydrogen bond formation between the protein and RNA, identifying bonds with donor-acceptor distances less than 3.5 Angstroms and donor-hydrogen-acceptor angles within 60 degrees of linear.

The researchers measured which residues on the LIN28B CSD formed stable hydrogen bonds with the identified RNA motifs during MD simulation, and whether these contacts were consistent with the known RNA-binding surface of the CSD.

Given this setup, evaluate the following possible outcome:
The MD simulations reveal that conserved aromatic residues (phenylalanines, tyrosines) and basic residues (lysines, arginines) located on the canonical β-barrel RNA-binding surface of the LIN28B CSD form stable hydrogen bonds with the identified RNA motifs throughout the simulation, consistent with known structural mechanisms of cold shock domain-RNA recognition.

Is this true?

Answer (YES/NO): NO